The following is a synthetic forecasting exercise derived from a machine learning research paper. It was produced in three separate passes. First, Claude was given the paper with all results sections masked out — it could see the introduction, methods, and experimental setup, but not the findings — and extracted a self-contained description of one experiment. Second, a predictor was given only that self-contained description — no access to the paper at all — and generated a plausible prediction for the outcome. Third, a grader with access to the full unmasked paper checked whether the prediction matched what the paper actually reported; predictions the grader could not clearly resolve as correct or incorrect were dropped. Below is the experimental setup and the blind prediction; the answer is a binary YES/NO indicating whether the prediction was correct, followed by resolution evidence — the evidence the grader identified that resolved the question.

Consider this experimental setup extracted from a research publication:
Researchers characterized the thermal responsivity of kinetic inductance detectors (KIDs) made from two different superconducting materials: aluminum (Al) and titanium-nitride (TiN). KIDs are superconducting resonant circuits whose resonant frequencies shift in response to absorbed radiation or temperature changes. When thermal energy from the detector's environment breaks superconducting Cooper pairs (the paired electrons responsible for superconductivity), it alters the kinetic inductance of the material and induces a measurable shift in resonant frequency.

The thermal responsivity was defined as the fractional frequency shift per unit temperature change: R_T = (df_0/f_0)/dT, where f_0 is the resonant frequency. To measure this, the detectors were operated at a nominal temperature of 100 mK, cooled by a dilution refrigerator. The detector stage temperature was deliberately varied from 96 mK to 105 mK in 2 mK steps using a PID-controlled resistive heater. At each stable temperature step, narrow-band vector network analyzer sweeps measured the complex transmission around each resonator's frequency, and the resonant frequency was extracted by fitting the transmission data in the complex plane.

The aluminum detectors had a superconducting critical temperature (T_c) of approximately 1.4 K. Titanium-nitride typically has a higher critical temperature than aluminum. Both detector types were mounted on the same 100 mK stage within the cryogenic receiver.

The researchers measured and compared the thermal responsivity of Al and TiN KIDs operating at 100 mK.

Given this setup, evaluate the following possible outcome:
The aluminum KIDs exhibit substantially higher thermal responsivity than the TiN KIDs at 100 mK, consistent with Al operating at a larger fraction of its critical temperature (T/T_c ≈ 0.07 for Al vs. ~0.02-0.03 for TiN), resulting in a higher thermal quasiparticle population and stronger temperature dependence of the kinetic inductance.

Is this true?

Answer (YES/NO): NO